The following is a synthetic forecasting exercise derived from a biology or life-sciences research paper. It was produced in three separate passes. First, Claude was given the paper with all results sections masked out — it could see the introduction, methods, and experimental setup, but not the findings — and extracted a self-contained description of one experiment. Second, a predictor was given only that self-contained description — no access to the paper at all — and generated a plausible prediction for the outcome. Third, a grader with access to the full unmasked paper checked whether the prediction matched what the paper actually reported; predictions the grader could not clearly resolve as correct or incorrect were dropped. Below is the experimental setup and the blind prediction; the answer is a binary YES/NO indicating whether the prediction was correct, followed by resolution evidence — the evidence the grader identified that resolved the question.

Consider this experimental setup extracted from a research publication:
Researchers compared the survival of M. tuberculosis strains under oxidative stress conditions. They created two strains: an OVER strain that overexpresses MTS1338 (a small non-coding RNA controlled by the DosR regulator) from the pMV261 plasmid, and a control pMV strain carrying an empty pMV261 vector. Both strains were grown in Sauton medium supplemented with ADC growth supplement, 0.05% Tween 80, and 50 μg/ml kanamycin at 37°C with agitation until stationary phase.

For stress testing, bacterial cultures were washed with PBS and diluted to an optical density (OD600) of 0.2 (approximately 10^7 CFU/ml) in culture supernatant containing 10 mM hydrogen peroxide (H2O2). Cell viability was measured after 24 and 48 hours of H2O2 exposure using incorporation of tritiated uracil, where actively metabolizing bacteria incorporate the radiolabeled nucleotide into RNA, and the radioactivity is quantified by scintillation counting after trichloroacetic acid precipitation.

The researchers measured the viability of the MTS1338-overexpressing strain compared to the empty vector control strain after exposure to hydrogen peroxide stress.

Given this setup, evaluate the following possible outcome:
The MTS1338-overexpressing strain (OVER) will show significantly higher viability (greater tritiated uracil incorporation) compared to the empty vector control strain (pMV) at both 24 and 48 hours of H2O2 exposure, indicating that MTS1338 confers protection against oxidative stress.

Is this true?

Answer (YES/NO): NO